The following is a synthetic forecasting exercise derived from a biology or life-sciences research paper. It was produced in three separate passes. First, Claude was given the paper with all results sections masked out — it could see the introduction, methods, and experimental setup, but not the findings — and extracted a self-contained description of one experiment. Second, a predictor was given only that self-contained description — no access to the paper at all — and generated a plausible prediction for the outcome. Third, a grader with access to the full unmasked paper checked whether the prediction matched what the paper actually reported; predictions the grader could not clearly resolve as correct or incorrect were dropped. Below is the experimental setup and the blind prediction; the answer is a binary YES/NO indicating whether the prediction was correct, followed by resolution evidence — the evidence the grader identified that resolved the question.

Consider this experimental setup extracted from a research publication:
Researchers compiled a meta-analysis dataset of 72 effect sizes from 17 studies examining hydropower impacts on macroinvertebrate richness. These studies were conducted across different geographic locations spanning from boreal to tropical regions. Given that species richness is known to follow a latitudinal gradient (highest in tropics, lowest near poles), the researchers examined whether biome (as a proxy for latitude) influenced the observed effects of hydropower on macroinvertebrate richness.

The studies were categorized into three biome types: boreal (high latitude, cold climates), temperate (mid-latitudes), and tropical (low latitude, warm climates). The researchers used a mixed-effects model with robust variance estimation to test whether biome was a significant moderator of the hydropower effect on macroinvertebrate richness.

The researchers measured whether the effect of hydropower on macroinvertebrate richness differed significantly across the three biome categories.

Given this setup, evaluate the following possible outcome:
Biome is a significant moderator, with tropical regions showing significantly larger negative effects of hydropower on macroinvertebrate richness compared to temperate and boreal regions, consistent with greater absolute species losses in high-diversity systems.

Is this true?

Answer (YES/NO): NO